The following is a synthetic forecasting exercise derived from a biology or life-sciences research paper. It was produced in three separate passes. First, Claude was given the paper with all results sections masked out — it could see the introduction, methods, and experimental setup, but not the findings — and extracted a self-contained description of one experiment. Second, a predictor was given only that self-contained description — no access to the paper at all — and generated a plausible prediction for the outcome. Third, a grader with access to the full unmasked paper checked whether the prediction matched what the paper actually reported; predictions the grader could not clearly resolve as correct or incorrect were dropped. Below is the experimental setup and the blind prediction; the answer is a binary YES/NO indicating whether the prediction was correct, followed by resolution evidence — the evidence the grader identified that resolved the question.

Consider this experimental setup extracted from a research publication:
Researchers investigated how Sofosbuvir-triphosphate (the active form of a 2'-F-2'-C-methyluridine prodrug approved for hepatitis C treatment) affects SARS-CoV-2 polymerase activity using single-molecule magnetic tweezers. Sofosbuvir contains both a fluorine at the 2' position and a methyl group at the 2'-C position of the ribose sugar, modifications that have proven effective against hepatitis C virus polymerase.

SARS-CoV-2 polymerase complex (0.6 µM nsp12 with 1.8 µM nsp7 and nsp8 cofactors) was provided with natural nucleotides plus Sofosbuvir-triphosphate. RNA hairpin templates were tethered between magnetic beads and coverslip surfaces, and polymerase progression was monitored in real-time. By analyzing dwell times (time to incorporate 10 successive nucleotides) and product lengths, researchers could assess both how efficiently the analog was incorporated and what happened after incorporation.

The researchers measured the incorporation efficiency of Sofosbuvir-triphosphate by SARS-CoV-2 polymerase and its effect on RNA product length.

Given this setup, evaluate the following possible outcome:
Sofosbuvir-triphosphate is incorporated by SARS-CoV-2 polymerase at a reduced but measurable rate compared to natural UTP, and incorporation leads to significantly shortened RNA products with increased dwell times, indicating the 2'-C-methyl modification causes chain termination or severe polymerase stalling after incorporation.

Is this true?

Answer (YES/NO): NO